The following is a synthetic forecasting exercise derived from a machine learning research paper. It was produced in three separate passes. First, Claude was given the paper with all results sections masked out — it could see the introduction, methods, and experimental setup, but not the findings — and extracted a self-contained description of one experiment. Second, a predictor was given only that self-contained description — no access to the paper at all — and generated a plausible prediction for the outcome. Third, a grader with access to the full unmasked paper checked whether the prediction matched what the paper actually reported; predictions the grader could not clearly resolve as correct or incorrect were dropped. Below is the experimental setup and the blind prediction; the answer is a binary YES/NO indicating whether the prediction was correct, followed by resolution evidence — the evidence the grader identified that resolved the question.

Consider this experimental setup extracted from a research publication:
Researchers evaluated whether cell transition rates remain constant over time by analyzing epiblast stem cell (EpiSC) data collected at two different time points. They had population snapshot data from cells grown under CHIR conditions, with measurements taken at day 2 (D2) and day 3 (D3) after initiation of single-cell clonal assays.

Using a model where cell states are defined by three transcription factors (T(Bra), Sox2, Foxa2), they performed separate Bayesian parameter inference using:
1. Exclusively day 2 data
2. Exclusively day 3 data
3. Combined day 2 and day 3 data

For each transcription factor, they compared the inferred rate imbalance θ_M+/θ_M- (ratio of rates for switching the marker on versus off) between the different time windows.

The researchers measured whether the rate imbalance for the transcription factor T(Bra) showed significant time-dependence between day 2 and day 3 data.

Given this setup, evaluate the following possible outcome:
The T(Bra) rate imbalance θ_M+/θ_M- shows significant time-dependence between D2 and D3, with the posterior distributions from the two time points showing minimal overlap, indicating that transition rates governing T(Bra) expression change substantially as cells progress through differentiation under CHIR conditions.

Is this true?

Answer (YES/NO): YES